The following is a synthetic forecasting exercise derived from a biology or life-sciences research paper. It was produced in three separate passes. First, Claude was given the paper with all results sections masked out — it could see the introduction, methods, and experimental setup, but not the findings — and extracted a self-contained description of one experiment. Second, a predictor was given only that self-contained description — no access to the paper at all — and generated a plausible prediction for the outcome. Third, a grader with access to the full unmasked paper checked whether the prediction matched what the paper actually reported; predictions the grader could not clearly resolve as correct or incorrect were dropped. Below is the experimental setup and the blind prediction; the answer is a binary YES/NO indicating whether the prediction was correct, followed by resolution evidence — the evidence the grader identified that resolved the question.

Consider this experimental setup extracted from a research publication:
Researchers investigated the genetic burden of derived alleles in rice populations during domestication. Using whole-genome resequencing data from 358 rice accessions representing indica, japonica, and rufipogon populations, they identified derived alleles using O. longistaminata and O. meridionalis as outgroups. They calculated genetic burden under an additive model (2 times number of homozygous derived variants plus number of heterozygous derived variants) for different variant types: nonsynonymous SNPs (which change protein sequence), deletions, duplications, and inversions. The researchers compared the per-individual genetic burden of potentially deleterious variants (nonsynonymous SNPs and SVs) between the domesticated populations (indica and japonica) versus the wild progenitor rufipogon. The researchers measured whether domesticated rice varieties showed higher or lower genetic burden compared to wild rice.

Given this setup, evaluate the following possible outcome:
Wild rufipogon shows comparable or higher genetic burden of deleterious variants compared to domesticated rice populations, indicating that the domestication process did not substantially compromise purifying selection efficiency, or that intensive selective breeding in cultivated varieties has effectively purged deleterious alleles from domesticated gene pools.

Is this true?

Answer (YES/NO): NO